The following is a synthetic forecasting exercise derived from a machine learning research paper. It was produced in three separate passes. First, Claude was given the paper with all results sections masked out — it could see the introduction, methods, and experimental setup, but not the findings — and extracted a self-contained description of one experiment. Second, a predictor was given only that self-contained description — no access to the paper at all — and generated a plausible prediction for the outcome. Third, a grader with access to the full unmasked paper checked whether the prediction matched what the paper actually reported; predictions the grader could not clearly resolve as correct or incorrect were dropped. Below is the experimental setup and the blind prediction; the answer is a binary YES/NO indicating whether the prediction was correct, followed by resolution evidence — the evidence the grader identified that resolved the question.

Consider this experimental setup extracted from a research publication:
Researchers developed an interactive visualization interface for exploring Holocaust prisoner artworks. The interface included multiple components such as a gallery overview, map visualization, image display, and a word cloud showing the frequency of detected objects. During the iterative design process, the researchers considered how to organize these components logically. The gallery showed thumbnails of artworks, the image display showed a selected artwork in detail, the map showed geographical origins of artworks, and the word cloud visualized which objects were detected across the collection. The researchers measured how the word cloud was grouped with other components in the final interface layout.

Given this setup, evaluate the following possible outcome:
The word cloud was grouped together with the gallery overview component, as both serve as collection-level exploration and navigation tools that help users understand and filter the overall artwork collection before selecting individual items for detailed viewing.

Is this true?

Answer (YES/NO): NO